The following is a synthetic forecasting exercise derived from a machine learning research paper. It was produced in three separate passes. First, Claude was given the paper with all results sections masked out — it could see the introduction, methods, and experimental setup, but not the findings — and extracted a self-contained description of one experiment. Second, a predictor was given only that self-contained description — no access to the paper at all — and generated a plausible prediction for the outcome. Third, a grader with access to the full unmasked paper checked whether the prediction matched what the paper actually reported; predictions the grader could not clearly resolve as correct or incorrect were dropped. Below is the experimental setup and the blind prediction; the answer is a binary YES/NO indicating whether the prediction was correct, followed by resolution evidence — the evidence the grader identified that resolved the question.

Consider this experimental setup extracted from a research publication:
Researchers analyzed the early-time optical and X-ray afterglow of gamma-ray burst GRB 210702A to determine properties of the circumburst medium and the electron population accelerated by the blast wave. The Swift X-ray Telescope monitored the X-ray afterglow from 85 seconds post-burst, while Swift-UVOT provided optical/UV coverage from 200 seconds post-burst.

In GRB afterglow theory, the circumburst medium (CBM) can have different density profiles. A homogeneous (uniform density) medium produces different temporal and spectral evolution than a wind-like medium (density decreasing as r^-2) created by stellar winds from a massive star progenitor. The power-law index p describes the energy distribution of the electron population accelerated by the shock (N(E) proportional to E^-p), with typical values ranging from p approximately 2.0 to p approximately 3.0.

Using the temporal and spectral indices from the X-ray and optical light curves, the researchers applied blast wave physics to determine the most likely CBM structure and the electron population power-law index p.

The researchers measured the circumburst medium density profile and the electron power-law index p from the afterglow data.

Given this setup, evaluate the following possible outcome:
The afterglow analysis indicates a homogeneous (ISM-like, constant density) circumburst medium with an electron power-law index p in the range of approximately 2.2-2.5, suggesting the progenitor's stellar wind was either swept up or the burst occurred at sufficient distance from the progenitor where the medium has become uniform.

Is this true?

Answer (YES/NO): NO